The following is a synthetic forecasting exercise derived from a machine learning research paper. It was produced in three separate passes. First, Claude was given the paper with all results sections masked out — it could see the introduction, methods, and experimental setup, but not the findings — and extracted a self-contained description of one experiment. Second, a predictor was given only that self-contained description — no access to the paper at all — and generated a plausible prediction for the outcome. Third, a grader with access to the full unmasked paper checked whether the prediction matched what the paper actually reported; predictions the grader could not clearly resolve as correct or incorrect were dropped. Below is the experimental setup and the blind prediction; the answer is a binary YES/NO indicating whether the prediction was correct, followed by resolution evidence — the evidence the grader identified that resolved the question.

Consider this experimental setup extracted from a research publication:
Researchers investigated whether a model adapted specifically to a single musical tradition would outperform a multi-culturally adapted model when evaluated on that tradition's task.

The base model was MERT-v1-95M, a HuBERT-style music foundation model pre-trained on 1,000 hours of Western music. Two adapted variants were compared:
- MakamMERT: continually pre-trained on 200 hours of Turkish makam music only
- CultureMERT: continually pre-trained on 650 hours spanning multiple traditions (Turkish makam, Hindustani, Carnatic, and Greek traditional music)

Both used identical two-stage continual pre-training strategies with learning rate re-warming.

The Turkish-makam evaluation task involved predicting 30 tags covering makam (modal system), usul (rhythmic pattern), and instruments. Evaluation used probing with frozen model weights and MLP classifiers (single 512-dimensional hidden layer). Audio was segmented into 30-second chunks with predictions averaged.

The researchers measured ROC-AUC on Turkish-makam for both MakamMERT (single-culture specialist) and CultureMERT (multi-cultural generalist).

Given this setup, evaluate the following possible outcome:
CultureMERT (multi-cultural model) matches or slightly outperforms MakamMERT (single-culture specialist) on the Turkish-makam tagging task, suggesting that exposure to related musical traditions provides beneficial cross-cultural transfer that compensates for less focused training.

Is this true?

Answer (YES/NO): YES